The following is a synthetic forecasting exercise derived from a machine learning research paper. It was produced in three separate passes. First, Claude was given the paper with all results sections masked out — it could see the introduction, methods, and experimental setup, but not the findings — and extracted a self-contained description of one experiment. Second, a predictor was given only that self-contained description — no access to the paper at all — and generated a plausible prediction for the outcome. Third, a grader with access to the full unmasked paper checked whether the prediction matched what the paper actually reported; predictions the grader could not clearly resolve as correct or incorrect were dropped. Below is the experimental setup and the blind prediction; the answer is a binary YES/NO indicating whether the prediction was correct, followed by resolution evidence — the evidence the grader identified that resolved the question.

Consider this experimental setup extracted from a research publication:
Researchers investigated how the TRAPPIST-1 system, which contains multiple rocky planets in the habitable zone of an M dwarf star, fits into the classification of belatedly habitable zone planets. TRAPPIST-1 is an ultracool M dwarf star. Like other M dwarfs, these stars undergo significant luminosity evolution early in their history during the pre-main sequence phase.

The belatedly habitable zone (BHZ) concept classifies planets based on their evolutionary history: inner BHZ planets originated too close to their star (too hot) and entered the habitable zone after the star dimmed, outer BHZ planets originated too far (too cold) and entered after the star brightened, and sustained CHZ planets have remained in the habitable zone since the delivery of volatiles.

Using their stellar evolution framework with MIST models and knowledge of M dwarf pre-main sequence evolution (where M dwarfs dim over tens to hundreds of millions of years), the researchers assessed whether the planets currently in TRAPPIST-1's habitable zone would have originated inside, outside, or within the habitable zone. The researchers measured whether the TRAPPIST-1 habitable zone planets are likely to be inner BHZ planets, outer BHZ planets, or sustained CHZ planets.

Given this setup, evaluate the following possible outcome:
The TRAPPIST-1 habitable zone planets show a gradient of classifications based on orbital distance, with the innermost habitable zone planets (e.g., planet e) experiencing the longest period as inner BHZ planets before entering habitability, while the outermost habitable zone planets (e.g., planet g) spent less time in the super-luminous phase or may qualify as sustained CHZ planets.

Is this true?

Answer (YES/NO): NO